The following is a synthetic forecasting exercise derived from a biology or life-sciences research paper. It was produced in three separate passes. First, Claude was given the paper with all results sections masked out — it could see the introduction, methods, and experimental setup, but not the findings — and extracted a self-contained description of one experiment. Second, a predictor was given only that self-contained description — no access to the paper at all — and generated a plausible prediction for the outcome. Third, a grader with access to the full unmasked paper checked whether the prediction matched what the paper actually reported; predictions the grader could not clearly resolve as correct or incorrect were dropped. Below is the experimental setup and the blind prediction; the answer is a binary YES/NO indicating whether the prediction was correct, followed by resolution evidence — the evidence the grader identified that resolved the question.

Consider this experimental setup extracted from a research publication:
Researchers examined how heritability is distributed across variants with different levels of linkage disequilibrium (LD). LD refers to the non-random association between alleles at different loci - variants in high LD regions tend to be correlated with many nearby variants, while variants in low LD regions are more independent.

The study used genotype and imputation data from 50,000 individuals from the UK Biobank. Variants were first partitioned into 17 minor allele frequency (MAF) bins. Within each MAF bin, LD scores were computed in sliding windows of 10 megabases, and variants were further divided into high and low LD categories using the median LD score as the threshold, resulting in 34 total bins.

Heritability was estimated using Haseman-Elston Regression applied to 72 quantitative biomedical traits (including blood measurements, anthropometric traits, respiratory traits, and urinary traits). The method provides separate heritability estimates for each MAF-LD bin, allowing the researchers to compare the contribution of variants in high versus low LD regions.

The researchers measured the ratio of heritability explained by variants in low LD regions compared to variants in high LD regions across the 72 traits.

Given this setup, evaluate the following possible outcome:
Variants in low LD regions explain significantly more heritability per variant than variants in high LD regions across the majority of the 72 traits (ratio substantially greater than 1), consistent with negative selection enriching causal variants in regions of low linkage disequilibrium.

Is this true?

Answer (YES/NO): YES